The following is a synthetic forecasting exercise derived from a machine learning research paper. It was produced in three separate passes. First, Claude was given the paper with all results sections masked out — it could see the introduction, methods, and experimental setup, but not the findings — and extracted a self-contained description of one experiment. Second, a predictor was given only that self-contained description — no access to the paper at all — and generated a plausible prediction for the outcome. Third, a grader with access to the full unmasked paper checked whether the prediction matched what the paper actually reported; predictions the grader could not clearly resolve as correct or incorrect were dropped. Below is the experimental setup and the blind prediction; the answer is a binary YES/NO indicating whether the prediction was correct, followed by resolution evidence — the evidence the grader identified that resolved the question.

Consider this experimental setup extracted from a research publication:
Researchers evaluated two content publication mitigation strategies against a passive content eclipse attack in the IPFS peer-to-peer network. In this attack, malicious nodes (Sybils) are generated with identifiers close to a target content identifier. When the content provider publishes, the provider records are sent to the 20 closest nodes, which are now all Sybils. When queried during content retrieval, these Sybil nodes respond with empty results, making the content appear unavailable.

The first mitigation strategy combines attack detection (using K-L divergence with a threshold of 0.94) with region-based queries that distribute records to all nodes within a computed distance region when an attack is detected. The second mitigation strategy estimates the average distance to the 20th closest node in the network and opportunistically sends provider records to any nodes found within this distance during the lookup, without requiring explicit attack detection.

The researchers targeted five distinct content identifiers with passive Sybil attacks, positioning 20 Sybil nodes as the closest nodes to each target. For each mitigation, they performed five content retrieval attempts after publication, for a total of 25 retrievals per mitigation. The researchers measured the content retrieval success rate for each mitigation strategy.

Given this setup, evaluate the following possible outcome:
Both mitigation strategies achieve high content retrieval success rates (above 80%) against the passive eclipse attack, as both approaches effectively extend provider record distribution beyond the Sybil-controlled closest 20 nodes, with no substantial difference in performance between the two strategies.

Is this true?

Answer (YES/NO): YES